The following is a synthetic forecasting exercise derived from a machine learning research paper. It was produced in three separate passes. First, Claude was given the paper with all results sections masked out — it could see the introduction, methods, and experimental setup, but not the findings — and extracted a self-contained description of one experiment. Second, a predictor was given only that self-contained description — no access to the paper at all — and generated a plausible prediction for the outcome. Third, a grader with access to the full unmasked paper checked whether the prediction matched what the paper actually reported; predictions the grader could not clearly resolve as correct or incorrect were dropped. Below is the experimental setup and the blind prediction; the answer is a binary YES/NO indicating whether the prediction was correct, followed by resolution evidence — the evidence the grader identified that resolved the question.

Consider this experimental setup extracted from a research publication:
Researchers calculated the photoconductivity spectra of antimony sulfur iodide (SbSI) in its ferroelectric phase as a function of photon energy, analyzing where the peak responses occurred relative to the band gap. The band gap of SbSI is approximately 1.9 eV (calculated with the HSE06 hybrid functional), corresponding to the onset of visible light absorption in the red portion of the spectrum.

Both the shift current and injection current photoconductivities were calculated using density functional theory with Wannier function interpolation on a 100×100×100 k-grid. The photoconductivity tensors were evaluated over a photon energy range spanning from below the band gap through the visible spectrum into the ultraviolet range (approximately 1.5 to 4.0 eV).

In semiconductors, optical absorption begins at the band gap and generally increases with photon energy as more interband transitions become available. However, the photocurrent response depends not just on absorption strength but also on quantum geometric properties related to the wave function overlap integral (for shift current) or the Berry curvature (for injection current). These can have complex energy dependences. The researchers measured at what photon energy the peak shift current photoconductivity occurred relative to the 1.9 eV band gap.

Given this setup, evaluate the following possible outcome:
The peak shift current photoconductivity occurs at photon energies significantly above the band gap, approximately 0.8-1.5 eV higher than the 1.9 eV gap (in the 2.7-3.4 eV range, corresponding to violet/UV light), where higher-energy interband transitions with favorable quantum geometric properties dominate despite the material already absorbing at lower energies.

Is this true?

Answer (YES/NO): YES